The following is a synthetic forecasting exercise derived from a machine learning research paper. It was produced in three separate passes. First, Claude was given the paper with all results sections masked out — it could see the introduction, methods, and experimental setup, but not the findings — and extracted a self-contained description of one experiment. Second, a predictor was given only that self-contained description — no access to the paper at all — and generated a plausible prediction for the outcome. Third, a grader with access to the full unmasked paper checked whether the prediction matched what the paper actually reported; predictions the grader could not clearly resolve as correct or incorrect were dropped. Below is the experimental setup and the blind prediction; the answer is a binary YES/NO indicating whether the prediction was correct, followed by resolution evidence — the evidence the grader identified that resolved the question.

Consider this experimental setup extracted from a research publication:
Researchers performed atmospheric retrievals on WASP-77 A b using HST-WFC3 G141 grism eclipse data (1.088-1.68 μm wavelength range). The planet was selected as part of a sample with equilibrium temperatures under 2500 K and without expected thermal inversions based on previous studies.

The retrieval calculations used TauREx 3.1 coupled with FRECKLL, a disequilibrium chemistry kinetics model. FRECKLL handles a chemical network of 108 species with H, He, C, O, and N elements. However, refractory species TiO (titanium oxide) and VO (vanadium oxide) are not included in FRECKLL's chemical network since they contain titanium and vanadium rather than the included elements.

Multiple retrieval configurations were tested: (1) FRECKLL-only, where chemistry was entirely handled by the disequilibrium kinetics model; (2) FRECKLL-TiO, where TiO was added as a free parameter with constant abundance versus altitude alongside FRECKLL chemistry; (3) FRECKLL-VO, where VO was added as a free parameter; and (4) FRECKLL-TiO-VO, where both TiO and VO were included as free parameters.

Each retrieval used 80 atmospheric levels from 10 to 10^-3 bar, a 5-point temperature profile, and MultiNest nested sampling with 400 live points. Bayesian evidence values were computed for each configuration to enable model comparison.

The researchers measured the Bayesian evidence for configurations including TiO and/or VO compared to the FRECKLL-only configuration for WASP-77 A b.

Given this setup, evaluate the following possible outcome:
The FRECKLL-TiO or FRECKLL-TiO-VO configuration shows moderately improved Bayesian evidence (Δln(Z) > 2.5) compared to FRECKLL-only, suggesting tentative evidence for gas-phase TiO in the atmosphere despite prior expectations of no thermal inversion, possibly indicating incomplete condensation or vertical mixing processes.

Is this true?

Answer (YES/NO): YES